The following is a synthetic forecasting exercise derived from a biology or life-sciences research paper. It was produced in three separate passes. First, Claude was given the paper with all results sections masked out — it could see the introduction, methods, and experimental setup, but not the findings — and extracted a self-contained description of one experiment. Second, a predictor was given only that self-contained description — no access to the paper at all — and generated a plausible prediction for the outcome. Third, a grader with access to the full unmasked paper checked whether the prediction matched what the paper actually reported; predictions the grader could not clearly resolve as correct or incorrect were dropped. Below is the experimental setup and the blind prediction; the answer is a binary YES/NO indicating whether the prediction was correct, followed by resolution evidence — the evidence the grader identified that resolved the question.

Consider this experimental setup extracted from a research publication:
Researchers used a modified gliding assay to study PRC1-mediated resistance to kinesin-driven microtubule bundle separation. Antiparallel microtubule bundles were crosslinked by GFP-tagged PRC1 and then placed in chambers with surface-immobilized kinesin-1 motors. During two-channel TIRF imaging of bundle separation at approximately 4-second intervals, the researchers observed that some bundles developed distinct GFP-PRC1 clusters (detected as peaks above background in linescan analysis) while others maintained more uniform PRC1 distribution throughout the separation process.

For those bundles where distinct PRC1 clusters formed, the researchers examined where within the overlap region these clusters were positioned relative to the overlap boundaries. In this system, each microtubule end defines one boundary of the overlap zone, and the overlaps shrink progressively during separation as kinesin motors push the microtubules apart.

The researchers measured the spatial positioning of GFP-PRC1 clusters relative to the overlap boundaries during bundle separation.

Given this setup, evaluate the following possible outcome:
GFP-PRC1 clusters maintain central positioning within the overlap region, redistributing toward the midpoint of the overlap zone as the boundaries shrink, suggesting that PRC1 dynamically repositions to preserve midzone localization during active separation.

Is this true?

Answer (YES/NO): NO